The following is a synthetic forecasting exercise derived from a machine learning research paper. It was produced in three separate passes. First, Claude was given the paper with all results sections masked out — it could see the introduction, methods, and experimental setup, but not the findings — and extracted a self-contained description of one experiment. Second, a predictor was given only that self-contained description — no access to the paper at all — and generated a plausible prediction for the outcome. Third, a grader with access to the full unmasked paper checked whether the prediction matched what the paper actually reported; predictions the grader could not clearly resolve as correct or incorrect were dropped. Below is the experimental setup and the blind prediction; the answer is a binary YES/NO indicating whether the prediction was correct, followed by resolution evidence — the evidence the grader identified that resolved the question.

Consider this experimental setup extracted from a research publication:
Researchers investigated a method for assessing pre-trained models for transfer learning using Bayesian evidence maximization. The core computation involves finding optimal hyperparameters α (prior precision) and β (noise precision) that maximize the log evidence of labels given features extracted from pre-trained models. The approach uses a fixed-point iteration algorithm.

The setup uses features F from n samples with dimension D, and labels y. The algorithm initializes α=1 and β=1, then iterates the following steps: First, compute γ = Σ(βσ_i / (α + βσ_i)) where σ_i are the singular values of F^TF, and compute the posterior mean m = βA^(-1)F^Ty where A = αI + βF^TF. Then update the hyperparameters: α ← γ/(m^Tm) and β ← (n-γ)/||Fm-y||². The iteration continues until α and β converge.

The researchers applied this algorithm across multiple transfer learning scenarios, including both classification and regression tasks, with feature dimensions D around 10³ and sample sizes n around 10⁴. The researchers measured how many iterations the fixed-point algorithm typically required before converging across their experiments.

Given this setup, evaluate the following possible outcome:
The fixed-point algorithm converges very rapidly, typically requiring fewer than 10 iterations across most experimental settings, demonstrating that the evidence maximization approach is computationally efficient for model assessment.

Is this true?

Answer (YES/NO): YES